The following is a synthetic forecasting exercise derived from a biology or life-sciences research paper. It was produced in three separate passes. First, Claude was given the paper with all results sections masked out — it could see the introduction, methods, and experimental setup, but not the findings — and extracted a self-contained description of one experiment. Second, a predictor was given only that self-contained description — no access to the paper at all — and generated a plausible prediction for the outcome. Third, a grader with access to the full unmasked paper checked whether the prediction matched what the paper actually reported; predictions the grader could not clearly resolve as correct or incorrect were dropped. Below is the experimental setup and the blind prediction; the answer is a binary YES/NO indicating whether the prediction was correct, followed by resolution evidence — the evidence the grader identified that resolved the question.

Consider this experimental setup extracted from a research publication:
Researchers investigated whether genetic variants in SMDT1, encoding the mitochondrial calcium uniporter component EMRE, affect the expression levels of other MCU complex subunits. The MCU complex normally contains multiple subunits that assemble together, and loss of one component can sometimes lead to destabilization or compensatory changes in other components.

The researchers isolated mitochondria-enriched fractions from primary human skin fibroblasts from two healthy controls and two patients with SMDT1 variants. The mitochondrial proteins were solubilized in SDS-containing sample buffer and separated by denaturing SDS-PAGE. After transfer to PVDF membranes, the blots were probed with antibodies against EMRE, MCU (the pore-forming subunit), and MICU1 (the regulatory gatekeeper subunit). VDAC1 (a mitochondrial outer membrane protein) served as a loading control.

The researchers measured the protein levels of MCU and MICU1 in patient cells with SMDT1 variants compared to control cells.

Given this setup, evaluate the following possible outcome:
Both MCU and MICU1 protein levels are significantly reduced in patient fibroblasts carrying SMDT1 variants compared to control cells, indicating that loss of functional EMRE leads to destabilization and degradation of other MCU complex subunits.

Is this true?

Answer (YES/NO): NO